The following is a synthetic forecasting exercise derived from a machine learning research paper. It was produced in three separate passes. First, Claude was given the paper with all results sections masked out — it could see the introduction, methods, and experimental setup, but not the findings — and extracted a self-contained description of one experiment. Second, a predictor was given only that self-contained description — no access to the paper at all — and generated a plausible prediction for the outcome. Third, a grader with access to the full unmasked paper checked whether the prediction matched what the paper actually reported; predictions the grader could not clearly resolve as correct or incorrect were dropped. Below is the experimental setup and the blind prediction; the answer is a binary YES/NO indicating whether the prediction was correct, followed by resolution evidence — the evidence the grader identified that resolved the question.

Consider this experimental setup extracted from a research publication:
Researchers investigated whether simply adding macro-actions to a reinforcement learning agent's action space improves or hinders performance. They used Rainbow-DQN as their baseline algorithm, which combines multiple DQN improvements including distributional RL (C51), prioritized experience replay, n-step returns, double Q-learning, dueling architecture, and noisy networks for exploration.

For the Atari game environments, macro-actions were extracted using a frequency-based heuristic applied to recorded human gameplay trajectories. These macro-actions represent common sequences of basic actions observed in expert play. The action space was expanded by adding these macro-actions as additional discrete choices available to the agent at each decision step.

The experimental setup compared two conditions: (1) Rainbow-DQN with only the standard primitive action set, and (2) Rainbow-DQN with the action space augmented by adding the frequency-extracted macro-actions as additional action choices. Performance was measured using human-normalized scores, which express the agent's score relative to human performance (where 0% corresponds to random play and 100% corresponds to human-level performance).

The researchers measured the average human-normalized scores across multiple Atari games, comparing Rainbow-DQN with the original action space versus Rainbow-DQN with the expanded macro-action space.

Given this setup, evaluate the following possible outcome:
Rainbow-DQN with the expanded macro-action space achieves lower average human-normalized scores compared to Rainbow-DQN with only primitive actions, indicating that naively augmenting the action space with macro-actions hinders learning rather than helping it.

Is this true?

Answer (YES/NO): YES